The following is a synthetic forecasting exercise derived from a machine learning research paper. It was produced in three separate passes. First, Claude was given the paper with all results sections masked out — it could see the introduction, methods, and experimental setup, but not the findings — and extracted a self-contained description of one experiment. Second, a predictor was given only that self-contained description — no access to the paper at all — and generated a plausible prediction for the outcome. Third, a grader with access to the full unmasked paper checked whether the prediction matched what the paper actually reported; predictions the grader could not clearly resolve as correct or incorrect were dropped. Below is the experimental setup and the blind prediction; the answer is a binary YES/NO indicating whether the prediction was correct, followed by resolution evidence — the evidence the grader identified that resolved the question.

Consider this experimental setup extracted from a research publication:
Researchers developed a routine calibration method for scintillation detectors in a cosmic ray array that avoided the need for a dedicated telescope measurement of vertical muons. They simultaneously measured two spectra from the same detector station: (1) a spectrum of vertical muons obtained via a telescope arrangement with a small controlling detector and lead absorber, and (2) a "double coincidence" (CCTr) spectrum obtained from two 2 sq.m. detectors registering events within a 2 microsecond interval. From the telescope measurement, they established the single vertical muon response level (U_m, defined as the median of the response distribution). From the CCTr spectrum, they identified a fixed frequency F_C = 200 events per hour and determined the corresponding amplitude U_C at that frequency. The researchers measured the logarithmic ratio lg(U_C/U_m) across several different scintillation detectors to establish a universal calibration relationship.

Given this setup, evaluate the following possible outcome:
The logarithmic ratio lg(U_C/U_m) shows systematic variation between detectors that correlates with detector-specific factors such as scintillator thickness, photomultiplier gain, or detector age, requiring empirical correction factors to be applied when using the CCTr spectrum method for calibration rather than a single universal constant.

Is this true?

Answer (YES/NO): NO